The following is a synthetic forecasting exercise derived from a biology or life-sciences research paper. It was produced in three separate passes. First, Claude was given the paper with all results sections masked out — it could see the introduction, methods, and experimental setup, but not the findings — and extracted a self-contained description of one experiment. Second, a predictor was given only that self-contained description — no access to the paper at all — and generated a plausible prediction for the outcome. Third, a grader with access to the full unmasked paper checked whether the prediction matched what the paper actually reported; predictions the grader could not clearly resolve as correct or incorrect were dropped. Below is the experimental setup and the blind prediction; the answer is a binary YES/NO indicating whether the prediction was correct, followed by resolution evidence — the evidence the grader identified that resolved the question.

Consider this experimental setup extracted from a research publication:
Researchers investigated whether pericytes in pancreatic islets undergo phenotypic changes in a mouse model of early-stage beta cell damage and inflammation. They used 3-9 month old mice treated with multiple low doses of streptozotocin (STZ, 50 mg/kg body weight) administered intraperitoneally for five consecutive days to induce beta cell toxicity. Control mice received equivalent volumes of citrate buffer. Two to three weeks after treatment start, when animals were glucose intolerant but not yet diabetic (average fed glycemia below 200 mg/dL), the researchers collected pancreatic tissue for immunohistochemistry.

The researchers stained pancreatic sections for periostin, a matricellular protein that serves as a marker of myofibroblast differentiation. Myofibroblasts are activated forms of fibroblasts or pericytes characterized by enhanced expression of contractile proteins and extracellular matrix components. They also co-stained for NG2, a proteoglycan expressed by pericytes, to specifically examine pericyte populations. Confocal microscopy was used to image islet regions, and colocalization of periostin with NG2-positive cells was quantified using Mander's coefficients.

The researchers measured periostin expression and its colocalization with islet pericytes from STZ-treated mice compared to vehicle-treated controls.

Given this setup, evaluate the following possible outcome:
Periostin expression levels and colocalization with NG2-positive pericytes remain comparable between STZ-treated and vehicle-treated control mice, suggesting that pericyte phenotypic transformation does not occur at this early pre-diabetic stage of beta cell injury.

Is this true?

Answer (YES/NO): NO